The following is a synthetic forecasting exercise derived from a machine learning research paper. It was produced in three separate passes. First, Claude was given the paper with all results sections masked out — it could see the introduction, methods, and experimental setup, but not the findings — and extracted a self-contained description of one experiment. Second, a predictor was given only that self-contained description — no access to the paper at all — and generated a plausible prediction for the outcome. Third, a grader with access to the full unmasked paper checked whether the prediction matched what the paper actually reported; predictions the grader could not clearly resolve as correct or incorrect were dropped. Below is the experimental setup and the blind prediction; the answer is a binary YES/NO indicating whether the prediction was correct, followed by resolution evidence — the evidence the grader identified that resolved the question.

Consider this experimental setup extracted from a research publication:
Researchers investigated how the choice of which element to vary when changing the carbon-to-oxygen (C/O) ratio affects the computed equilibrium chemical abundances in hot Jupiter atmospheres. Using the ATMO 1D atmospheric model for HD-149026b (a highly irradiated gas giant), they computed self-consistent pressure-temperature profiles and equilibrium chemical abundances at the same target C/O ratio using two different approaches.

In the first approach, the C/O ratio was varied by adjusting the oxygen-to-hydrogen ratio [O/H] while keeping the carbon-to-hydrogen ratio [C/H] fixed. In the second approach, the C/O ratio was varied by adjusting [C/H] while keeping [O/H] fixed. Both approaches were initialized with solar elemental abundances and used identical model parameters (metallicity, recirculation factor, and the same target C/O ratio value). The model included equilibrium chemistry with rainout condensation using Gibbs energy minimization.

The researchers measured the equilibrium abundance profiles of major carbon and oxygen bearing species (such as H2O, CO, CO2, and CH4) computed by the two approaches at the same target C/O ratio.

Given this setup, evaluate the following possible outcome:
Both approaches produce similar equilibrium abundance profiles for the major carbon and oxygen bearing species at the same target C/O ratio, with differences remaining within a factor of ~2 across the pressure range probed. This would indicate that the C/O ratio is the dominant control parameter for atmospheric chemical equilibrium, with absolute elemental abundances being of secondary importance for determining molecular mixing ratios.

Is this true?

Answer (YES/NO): YES